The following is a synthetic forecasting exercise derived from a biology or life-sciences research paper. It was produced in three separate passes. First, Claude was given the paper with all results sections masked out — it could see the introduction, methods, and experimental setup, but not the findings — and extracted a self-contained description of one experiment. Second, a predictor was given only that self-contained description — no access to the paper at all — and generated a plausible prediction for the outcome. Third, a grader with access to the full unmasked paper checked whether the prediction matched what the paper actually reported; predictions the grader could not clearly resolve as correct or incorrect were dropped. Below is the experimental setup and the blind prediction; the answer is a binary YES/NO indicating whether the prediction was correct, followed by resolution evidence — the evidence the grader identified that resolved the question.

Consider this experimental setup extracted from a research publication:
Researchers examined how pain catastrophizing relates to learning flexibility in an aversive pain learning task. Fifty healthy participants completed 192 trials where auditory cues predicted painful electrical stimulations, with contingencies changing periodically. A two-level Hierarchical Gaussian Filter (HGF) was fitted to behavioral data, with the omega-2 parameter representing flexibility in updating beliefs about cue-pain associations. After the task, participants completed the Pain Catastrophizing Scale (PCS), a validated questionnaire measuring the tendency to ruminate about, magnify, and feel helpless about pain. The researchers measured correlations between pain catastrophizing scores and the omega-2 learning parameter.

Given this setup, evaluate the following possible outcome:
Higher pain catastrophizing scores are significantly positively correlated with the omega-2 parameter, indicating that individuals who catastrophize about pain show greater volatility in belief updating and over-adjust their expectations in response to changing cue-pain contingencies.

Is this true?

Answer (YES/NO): NO